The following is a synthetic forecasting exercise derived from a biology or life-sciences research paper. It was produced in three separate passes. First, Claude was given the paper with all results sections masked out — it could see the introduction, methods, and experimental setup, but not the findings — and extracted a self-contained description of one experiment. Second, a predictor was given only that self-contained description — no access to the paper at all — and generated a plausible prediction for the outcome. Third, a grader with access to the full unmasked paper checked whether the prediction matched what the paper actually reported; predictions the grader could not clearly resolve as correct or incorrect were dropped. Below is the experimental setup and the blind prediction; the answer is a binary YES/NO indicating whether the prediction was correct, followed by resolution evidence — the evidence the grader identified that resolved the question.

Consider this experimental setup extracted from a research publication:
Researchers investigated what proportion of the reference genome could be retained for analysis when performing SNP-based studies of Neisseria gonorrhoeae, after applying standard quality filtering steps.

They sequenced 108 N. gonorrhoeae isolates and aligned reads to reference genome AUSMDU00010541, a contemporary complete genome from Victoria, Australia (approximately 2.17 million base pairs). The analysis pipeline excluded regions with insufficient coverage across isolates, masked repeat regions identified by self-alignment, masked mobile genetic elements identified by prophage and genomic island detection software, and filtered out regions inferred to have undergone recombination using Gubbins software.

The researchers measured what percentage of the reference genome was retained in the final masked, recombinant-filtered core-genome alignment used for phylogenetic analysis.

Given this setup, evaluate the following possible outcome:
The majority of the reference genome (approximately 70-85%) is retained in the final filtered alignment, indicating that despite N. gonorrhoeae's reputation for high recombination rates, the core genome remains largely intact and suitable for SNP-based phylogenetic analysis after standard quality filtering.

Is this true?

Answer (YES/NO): YES